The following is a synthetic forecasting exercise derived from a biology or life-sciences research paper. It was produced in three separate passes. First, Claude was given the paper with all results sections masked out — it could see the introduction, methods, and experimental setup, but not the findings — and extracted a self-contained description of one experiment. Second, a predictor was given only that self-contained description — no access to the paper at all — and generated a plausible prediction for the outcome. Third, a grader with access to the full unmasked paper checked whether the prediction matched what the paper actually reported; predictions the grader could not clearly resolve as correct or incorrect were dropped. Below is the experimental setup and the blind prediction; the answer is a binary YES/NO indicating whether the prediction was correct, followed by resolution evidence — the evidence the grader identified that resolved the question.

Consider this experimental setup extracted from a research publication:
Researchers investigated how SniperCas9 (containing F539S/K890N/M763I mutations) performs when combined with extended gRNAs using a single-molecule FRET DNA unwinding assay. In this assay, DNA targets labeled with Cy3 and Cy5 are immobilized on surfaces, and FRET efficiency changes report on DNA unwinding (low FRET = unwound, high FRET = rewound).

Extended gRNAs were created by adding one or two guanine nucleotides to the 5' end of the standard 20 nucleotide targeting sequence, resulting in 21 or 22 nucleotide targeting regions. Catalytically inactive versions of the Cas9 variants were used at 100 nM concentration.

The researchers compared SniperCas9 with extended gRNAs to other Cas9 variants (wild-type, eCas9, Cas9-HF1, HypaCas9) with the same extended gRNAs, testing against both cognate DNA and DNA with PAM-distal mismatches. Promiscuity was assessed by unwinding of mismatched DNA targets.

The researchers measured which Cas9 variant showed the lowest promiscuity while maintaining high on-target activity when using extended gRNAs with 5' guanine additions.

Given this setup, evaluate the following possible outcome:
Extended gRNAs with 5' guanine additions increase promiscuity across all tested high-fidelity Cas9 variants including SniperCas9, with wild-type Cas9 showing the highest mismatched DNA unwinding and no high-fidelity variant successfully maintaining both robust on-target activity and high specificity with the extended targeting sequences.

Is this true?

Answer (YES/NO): NO